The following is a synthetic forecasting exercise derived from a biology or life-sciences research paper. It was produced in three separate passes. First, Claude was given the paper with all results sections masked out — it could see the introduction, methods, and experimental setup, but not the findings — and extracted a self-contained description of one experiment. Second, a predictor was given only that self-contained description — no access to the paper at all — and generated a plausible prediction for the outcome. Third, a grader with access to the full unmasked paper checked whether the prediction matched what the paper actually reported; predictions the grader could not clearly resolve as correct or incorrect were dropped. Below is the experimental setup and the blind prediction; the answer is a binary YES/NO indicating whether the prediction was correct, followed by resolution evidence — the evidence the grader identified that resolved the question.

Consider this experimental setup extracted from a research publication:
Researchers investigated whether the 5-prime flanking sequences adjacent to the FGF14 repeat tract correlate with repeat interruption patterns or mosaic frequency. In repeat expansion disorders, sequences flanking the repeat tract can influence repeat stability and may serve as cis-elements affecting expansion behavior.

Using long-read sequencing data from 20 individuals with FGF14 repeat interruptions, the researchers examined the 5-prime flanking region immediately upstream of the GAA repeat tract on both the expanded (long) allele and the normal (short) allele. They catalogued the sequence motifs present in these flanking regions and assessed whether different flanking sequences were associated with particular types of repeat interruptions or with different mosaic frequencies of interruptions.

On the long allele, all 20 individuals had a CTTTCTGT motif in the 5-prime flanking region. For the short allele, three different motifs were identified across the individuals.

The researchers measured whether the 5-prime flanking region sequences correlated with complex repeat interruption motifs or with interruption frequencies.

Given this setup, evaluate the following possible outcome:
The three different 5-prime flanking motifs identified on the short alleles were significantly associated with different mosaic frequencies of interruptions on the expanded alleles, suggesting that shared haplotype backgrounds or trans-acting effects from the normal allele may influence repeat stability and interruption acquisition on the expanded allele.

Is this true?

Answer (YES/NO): NO